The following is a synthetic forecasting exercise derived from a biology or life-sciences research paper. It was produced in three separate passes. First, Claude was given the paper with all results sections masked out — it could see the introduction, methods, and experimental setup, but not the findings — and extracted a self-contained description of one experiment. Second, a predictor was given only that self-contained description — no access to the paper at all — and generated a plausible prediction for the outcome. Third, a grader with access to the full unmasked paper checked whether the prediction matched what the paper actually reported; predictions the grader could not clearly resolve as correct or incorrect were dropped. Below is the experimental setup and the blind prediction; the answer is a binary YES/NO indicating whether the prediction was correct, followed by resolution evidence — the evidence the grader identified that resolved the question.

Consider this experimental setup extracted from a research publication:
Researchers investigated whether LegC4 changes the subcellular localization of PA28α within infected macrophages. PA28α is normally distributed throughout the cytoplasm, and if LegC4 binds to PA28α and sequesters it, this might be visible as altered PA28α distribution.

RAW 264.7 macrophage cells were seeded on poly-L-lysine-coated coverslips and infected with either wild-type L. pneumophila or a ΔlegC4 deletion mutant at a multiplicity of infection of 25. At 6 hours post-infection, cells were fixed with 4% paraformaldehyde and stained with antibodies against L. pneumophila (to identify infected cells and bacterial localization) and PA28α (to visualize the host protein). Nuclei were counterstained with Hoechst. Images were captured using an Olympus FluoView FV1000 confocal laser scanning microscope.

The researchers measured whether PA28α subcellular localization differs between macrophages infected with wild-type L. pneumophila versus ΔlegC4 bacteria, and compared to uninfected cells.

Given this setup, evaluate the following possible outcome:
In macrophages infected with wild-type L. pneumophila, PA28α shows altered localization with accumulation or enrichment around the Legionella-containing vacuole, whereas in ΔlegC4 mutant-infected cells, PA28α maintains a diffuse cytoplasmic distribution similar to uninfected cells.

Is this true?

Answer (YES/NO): NO